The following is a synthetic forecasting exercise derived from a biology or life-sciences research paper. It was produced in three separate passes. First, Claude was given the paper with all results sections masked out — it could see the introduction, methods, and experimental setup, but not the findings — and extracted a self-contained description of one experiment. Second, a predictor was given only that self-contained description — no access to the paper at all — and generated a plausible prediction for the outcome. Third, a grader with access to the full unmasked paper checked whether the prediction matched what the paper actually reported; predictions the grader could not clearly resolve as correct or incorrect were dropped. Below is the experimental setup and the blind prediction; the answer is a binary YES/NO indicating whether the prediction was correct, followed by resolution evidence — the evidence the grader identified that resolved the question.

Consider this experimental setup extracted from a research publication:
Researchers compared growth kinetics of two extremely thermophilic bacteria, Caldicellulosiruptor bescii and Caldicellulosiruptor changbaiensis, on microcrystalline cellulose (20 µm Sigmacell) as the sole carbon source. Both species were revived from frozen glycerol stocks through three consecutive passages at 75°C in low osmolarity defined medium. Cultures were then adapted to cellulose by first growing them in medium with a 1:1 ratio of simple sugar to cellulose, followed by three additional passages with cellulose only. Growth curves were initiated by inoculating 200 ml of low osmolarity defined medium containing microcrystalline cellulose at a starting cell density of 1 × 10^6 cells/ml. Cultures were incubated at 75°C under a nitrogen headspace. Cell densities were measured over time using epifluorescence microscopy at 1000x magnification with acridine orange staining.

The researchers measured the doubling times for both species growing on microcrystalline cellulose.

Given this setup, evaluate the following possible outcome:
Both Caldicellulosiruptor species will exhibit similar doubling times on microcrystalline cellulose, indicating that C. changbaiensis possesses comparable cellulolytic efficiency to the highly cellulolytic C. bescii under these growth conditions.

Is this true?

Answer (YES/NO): NO